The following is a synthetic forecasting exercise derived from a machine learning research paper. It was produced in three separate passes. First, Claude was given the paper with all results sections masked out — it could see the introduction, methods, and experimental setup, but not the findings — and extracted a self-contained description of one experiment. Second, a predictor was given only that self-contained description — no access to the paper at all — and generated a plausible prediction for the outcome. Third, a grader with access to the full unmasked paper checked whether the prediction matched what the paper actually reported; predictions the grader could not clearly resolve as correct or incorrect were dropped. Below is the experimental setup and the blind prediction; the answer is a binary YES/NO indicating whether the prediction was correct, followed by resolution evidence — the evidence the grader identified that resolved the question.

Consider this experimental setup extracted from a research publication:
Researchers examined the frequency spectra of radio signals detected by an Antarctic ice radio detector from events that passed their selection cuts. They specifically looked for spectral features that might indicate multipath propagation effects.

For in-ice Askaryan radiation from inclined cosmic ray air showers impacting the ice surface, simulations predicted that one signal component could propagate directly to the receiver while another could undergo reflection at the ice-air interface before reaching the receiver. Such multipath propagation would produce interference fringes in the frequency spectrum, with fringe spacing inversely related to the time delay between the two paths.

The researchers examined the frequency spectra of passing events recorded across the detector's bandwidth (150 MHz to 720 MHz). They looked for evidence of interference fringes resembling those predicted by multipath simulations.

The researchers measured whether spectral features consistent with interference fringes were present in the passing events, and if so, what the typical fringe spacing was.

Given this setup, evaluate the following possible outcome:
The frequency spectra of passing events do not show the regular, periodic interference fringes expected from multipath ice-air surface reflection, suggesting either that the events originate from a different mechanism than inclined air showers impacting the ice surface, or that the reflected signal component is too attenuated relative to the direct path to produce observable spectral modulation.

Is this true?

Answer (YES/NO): NO